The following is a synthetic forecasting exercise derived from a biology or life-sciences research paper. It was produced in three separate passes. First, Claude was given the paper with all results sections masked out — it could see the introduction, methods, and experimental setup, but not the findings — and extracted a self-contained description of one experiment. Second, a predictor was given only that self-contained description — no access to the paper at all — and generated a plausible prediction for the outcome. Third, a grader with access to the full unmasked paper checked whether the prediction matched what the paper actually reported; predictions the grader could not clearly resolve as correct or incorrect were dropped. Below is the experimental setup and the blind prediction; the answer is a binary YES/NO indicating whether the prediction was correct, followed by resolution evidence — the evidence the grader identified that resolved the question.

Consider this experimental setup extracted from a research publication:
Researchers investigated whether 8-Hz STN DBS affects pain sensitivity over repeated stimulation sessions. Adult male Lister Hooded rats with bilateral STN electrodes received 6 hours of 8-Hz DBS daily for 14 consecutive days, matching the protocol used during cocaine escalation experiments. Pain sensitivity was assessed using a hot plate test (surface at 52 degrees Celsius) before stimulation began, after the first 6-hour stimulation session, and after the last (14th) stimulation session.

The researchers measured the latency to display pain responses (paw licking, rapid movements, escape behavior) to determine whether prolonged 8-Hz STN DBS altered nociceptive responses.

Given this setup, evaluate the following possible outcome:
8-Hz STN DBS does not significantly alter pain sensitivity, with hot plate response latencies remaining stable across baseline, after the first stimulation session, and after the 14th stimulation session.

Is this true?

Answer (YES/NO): YES